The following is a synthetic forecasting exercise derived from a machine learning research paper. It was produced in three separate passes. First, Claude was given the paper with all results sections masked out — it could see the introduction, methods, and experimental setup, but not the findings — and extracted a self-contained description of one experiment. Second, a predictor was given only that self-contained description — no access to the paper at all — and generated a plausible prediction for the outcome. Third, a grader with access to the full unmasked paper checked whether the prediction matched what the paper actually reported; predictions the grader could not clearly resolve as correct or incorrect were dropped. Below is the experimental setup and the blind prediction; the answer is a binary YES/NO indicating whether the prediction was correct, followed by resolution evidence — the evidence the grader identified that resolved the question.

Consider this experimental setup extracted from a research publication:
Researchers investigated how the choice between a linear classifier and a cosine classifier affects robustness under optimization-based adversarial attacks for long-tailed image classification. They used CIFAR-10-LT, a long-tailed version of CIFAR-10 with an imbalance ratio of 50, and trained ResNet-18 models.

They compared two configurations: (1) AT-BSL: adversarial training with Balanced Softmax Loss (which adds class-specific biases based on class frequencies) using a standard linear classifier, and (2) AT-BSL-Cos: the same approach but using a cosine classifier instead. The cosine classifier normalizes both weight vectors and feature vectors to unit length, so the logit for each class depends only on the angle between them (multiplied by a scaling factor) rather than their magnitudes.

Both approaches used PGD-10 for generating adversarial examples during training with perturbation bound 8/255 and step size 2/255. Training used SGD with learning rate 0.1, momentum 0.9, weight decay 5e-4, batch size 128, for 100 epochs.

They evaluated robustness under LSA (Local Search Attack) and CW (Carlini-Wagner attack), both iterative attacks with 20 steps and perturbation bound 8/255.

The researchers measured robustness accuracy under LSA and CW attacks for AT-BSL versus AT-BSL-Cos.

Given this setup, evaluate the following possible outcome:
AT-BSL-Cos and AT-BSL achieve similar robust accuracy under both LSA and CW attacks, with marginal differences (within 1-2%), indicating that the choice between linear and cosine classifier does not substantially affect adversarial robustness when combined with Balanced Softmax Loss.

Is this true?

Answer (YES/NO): NO